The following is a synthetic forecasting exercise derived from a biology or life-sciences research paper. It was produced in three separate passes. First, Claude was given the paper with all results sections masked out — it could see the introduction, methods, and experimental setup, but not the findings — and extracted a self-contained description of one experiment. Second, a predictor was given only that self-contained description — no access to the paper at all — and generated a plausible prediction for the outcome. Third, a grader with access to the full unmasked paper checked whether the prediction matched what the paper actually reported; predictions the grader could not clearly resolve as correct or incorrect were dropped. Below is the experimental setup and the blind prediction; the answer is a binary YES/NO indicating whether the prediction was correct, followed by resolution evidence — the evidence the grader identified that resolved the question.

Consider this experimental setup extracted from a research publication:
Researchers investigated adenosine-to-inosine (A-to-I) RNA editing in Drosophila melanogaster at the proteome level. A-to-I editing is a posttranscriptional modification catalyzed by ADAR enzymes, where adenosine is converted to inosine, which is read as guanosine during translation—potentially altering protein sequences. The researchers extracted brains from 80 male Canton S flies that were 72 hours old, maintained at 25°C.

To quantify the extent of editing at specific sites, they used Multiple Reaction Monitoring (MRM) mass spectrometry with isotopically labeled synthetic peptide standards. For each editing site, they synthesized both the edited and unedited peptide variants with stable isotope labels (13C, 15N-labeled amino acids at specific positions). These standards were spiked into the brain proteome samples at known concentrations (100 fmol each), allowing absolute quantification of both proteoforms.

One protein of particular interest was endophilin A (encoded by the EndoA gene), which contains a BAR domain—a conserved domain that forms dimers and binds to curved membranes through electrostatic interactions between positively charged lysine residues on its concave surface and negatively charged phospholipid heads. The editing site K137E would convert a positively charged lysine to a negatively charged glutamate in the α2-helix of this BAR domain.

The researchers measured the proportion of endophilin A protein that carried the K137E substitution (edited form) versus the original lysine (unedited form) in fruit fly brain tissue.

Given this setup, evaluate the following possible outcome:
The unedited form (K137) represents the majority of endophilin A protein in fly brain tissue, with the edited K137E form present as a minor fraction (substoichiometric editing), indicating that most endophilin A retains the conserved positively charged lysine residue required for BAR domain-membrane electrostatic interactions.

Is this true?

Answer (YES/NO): NO